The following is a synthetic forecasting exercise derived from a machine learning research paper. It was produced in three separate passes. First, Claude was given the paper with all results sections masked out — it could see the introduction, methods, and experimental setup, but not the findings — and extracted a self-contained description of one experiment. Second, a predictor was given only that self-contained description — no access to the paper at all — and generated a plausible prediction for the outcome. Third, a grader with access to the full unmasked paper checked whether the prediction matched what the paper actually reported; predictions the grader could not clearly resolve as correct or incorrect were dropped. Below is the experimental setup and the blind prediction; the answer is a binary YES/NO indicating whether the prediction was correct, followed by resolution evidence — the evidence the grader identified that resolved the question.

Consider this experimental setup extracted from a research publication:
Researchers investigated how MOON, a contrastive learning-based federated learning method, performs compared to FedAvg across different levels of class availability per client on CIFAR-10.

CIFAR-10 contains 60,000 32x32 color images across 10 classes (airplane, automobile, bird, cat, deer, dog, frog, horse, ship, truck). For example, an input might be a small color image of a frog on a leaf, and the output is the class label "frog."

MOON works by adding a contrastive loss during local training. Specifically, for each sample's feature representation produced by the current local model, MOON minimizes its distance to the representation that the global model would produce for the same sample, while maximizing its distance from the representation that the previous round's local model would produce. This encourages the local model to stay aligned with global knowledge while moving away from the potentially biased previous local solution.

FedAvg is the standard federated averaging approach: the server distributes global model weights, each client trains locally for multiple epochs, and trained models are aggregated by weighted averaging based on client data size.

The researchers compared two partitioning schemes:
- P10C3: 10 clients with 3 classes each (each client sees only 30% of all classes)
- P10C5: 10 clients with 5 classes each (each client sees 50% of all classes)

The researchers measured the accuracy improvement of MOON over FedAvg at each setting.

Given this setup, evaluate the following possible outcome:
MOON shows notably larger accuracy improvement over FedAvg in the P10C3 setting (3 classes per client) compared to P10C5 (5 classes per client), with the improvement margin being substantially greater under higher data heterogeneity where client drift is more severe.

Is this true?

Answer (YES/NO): NO